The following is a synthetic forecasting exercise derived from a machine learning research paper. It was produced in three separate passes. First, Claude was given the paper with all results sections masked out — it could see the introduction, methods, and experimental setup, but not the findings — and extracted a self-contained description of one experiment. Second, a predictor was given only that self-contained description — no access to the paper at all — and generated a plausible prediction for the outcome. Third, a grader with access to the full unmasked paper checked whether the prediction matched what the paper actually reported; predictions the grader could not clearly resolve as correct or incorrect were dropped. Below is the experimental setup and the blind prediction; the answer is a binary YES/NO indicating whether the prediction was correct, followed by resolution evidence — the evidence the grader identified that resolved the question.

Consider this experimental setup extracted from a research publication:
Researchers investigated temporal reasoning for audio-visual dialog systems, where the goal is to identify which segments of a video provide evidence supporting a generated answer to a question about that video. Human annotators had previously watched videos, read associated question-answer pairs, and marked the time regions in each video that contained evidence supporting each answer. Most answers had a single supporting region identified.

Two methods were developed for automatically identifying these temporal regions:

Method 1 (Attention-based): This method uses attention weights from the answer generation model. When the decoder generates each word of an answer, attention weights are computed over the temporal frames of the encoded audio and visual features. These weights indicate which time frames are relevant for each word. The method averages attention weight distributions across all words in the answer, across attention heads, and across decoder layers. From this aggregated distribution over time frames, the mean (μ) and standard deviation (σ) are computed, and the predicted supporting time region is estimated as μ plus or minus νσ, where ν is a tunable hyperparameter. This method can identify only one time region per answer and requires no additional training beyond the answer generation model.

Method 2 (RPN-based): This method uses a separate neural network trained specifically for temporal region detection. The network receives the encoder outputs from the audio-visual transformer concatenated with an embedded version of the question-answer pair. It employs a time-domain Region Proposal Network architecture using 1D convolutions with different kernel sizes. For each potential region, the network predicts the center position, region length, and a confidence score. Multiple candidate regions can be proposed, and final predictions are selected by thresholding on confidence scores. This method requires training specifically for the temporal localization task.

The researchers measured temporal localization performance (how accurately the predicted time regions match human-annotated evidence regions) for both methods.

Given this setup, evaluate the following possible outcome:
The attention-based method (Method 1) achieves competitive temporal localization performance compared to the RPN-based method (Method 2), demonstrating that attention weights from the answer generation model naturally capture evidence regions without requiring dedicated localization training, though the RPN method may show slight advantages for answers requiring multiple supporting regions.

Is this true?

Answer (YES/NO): NO